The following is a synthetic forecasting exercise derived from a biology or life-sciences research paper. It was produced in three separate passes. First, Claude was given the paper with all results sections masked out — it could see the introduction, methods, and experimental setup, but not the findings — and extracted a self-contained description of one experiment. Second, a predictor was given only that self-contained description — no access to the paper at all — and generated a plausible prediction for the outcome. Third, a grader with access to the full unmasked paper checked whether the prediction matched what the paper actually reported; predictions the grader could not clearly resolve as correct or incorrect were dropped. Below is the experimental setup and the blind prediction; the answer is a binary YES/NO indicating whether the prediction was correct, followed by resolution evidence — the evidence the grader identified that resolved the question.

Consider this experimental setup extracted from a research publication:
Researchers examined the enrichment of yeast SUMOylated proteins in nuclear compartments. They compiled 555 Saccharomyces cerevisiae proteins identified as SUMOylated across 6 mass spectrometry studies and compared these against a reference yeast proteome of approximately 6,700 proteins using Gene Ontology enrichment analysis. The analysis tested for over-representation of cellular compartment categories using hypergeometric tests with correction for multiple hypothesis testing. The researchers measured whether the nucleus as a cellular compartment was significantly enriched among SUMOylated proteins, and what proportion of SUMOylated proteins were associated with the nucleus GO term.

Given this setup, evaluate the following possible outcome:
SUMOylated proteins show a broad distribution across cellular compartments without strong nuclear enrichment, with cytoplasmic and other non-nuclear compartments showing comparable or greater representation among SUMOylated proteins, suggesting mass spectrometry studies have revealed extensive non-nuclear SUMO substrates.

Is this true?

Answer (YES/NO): NO